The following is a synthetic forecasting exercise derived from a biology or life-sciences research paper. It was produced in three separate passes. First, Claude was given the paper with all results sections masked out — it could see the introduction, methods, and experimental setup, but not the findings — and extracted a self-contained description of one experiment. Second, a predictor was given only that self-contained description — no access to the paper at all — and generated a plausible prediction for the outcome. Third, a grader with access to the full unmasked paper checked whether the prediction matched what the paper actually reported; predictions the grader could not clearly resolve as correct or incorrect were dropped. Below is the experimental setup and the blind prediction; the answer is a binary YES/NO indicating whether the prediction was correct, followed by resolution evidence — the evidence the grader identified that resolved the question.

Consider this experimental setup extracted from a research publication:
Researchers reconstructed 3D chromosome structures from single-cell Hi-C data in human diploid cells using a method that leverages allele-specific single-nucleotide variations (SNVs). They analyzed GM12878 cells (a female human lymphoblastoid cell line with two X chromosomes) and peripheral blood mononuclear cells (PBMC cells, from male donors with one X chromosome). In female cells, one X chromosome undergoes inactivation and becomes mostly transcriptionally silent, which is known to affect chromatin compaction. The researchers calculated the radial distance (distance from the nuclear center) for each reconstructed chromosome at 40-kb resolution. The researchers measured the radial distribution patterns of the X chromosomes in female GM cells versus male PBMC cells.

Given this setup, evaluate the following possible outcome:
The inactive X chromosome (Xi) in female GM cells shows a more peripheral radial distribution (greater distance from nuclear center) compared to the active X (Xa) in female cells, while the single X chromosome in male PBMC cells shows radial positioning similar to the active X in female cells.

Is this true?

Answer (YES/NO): YES